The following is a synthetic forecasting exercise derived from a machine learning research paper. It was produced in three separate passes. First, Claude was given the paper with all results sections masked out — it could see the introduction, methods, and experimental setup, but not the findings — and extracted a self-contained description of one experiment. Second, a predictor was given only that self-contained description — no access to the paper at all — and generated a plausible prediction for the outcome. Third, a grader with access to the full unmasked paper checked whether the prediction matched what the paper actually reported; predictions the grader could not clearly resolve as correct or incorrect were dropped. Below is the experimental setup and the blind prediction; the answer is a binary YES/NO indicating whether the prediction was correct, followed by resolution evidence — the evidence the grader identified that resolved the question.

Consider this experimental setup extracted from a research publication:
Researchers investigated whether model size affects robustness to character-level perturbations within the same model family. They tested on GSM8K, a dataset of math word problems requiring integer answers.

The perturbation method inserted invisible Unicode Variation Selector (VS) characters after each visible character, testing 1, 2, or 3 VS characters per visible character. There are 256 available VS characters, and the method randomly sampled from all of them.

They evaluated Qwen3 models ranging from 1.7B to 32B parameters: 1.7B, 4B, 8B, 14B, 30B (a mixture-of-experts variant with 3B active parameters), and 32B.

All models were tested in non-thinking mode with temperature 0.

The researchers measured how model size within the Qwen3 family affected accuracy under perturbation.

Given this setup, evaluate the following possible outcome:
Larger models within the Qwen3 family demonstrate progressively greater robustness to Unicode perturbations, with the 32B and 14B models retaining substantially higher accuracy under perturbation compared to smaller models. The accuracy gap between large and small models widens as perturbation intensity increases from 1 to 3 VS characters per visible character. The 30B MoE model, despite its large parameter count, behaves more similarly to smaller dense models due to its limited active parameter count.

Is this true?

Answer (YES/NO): NO